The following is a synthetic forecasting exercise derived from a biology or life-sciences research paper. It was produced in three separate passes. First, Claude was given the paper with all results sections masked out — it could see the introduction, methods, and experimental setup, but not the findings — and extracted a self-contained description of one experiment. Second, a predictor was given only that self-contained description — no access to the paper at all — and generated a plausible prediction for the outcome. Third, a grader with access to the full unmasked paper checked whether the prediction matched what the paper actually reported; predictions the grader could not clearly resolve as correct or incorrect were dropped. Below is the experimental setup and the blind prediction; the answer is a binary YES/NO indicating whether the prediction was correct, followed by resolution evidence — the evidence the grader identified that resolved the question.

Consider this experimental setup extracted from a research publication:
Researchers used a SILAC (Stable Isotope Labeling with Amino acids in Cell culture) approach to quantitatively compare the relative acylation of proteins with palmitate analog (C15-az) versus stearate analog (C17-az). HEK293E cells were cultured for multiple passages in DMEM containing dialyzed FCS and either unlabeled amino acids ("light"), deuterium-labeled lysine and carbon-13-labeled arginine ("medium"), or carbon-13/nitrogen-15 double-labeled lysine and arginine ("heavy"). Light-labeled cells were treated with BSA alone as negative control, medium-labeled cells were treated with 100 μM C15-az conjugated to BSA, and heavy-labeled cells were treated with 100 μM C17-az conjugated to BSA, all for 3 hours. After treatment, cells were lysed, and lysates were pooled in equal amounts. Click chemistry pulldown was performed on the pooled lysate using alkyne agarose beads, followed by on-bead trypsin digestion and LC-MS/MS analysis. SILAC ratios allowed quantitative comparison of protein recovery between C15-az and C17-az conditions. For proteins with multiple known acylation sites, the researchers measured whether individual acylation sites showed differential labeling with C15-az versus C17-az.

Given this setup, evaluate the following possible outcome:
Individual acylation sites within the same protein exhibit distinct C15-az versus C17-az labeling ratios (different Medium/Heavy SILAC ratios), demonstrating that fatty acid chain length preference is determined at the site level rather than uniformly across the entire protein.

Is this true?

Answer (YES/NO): NO